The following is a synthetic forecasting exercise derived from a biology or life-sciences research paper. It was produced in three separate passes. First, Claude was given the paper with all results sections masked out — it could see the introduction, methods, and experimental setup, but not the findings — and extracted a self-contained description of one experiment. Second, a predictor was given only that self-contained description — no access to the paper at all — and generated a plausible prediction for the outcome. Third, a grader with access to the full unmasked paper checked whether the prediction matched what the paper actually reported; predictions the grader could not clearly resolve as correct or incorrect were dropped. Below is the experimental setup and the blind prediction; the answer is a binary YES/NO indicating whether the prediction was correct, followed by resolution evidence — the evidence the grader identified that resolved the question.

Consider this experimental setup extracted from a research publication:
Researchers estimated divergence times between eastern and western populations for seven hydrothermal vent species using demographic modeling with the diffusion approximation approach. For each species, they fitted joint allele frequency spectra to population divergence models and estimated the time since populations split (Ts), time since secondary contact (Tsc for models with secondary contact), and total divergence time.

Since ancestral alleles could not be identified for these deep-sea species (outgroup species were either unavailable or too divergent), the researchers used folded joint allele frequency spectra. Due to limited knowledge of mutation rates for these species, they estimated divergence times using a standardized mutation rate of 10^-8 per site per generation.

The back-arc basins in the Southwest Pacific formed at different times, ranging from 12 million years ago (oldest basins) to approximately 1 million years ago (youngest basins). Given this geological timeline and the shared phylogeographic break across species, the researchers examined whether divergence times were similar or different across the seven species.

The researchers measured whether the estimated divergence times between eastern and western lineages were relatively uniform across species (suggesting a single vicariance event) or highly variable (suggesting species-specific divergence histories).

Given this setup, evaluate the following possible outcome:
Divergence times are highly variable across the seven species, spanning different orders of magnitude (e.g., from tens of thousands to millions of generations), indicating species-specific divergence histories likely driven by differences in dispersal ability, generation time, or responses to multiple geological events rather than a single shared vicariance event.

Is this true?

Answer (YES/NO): NO